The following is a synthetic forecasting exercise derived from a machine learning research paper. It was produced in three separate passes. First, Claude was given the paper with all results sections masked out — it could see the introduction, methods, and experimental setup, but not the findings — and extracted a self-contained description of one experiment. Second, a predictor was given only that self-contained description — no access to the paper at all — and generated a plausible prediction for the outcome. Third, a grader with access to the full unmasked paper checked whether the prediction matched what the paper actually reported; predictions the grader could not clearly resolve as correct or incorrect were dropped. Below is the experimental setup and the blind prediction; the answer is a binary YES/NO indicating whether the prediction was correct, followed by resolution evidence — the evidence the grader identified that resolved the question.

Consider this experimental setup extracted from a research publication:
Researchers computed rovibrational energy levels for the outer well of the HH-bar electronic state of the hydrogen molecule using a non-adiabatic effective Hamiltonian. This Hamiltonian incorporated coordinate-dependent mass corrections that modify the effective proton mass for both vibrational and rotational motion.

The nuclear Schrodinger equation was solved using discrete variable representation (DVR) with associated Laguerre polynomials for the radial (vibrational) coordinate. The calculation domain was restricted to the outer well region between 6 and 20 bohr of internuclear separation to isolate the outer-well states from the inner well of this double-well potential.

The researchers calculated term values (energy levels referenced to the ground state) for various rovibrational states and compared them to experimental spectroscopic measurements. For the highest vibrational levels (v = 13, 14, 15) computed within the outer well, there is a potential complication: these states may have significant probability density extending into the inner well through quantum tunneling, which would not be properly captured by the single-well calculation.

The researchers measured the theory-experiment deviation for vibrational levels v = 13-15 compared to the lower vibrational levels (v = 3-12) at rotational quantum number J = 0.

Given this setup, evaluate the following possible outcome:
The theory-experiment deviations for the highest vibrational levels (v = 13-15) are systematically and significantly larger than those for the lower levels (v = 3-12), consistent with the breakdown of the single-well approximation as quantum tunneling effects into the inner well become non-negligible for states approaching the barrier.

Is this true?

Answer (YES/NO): NO